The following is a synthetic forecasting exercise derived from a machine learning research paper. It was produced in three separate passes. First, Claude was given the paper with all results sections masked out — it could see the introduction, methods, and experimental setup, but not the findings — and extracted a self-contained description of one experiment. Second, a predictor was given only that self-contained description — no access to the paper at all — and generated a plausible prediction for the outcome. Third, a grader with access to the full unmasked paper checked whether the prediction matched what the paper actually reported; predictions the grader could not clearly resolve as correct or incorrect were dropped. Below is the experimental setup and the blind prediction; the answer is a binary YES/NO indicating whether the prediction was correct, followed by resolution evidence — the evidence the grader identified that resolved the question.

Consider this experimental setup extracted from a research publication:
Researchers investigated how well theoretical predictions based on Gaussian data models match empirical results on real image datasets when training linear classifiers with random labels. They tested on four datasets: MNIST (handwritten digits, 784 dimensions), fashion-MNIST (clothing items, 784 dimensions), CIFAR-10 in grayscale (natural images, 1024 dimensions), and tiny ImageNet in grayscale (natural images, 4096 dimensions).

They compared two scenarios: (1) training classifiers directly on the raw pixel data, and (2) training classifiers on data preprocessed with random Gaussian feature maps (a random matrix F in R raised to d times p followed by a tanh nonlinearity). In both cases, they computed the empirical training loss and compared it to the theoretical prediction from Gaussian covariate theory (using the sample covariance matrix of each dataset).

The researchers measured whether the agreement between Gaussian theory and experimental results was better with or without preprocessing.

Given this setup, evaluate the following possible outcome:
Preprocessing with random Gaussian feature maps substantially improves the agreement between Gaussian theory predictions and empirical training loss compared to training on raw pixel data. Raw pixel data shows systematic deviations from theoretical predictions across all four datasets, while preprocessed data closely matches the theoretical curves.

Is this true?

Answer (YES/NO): NO